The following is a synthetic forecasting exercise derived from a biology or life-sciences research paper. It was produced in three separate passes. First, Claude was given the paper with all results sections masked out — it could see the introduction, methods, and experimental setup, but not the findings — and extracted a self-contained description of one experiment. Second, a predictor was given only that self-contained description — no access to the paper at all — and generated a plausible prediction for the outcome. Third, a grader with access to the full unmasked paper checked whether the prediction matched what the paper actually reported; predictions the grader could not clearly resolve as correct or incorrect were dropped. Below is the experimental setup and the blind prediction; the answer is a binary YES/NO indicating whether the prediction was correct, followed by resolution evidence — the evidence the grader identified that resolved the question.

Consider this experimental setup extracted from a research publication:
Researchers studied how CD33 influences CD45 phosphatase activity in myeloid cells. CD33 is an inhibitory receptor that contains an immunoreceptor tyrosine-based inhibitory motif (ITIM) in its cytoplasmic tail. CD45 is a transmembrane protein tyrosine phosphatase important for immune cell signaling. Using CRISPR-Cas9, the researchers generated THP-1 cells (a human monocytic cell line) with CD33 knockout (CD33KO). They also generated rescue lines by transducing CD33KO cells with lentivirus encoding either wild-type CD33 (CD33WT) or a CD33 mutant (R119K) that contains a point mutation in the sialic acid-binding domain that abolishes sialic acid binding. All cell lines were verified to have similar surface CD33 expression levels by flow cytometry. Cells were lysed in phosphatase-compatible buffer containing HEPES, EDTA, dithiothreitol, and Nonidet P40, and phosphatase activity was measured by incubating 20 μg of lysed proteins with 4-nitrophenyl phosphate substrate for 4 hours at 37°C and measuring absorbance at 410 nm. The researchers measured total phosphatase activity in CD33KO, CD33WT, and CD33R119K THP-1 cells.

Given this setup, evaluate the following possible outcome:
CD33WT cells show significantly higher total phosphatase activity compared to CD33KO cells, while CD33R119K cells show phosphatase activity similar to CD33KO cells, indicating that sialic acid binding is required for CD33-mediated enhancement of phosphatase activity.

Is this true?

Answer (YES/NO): NO